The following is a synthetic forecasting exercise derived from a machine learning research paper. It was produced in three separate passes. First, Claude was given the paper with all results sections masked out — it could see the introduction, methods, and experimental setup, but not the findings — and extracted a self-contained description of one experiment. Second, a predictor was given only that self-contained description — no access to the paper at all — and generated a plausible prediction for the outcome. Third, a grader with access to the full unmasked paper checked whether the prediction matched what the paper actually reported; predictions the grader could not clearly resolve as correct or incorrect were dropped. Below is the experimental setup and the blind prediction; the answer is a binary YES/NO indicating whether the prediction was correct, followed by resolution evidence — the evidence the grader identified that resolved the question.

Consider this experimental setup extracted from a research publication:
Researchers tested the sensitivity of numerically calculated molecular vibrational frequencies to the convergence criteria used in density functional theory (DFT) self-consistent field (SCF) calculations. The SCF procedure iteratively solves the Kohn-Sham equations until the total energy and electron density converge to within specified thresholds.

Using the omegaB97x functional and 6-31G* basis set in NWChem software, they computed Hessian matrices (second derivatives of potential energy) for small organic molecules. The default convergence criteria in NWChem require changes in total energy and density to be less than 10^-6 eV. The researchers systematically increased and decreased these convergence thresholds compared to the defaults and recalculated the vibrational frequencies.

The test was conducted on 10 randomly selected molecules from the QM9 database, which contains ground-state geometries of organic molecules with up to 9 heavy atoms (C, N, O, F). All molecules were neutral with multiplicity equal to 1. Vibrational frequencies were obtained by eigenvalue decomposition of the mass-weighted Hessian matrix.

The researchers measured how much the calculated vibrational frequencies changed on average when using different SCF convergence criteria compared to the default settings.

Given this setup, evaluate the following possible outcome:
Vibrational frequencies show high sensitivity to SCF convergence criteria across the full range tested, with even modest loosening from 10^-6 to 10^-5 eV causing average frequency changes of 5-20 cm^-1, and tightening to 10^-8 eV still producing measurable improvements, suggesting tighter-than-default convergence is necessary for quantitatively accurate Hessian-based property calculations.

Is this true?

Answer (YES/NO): NO